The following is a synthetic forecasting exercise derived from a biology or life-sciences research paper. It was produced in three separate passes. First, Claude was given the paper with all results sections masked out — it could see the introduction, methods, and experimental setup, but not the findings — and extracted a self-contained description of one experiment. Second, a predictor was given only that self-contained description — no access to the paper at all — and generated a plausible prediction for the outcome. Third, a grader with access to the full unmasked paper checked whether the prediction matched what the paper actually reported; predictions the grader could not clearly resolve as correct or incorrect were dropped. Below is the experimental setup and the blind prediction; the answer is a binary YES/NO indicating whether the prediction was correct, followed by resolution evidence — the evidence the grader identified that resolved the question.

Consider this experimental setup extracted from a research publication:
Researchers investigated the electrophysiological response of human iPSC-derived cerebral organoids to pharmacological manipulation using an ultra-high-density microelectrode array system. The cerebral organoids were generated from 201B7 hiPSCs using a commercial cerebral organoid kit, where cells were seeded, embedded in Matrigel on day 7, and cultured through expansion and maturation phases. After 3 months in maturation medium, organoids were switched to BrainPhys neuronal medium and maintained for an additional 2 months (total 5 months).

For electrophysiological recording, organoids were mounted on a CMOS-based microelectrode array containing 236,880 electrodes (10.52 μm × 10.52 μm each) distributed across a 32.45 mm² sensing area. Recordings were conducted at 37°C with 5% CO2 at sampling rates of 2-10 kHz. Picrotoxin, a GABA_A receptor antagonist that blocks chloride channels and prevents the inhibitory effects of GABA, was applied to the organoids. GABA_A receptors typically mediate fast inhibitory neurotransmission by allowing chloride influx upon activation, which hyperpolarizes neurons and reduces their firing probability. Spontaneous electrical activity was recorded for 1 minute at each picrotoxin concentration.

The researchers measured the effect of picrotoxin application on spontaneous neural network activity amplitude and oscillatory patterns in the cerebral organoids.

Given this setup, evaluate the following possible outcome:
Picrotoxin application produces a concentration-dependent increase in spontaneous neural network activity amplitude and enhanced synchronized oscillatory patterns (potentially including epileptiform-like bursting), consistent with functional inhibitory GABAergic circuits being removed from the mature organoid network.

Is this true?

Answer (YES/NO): NO